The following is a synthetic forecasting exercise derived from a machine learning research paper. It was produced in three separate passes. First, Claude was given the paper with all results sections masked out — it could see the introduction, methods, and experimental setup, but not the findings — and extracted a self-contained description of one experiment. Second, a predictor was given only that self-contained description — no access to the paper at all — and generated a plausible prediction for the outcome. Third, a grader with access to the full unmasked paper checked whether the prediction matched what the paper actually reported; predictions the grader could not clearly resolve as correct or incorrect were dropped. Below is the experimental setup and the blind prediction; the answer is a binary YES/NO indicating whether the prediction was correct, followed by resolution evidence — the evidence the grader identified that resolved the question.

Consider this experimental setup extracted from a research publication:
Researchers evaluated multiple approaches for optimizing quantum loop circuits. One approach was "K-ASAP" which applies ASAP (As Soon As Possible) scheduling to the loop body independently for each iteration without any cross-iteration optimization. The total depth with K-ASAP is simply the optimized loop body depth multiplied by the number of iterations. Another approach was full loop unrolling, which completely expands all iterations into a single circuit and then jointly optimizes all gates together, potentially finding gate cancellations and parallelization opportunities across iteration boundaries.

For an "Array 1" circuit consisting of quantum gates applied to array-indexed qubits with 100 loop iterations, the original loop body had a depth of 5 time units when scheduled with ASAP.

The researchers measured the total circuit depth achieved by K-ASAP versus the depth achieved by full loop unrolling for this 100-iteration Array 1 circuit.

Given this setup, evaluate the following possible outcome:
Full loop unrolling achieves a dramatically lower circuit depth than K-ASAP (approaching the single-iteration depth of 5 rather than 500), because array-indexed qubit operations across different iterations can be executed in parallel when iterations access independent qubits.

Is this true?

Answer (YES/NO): NO